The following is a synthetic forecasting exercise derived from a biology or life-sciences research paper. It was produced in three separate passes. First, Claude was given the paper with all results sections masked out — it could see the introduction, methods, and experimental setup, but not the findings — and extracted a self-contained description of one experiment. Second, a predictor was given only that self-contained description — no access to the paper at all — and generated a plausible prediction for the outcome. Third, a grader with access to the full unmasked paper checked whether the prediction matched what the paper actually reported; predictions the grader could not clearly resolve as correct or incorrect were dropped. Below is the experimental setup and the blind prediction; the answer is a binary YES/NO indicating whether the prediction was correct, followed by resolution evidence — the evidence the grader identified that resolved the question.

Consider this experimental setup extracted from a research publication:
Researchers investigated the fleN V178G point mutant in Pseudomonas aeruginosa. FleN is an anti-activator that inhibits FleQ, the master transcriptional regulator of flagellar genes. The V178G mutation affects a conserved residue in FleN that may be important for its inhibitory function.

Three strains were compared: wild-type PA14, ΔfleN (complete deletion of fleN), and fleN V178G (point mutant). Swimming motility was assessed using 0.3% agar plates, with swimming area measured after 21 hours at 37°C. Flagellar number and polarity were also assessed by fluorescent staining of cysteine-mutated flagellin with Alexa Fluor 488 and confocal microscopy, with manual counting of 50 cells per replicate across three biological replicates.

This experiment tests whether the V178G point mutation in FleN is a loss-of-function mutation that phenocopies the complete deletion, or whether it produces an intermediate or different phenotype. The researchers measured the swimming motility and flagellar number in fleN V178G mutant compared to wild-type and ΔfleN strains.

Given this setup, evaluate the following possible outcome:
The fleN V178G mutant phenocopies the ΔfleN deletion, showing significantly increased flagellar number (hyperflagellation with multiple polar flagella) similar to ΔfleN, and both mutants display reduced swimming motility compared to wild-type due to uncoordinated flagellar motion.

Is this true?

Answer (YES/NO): NO